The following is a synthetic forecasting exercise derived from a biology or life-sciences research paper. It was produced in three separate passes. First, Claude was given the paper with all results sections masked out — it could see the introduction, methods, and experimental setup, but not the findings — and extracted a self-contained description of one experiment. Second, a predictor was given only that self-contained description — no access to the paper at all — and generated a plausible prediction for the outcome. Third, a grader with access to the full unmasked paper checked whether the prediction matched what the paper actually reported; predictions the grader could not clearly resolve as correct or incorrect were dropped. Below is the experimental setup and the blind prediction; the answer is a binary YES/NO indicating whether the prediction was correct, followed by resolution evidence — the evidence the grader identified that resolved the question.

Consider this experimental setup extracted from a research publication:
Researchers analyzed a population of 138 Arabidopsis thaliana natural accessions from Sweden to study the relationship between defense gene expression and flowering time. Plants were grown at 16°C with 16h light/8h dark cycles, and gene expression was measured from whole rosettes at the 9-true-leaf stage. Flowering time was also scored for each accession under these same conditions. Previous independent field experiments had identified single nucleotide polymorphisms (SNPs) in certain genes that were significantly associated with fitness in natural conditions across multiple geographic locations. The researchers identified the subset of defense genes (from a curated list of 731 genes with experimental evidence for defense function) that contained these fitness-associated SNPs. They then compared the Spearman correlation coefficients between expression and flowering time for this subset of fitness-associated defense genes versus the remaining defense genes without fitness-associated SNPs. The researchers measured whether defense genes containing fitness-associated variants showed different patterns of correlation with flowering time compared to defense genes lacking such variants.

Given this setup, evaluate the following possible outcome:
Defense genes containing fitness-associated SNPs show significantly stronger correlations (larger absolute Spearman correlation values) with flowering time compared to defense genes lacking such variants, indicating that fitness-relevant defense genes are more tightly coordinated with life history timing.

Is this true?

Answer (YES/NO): YES